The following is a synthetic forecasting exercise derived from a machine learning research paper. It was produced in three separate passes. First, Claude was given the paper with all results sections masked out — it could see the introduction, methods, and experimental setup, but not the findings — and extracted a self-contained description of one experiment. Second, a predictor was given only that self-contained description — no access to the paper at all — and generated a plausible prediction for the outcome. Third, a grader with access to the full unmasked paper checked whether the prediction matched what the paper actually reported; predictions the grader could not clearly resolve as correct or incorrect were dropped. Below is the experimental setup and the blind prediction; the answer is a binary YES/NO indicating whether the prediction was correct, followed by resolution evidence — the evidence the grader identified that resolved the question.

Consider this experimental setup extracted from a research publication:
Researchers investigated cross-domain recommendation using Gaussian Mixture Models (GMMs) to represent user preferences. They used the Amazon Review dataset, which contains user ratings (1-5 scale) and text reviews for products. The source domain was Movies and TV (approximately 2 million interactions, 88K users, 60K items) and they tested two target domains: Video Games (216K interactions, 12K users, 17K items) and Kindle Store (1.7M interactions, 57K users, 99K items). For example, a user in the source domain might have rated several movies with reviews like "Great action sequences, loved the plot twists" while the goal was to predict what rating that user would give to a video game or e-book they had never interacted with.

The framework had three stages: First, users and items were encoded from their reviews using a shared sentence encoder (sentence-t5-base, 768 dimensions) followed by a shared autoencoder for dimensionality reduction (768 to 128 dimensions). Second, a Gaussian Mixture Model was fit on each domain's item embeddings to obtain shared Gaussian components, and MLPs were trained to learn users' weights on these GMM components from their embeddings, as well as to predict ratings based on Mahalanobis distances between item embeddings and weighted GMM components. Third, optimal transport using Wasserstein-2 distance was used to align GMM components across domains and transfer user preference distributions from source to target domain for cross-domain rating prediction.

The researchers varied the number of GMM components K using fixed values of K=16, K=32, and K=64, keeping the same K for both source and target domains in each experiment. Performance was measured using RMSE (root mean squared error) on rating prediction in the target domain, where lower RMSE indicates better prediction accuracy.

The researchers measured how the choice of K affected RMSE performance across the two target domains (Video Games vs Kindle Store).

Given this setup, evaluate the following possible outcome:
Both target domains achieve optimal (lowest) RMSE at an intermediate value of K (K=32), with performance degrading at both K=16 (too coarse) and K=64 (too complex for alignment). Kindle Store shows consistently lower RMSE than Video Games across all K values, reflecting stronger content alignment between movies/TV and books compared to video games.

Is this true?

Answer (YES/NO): NO